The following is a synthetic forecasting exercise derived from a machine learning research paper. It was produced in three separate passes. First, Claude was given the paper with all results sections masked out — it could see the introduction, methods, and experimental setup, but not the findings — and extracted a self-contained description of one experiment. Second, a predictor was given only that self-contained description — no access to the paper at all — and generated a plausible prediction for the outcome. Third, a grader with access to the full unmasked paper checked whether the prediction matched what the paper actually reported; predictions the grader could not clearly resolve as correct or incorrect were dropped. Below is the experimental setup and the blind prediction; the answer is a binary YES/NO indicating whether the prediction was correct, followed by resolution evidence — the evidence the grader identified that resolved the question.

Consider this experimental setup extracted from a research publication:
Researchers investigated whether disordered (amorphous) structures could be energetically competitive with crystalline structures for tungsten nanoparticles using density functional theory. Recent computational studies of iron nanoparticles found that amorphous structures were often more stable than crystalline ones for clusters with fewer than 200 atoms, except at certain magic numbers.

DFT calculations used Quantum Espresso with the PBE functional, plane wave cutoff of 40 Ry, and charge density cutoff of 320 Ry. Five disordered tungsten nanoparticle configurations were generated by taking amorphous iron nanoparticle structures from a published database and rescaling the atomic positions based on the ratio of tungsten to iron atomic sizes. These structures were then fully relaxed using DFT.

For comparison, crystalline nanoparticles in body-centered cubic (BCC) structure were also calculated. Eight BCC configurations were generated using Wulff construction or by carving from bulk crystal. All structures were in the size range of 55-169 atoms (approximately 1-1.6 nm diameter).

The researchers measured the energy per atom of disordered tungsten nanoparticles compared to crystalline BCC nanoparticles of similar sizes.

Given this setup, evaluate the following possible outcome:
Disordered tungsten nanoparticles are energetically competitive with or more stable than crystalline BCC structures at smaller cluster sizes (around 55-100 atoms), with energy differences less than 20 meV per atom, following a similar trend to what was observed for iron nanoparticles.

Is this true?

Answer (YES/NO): NO